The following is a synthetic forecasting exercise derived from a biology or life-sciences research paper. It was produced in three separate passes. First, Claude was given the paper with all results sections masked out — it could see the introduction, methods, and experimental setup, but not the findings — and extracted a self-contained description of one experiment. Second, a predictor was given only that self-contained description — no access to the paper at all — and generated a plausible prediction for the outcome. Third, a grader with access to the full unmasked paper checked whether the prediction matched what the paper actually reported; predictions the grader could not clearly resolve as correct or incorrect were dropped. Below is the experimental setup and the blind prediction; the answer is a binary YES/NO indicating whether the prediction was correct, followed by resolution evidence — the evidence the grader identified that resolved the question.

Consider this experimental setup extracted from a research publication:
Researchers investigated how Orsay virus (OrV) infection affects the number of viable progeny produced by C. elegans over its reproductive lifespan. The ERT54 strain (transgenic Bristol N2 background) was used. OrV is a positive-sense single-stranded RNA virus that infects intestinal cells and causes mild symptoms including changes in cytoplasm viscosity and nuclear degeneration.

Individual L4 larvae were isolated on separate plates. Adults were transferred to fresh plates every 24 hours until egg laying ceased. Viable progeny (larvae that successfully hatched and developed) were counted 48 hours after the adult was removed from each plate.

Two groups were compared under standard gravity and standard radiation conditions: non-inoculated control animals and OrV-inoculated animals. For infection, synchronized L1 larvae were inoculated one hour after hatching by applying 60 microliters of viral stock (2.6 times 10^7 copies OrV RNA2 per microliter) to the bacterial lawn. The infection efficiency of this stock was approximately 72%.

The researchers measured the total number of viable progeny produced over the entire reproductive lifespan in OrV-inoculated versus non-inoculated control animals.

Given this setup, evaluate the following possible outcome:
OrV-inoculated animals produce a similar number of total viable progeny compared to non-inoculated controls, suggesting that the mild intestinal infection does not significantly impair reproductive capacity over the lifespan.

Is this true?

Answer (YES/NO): NO